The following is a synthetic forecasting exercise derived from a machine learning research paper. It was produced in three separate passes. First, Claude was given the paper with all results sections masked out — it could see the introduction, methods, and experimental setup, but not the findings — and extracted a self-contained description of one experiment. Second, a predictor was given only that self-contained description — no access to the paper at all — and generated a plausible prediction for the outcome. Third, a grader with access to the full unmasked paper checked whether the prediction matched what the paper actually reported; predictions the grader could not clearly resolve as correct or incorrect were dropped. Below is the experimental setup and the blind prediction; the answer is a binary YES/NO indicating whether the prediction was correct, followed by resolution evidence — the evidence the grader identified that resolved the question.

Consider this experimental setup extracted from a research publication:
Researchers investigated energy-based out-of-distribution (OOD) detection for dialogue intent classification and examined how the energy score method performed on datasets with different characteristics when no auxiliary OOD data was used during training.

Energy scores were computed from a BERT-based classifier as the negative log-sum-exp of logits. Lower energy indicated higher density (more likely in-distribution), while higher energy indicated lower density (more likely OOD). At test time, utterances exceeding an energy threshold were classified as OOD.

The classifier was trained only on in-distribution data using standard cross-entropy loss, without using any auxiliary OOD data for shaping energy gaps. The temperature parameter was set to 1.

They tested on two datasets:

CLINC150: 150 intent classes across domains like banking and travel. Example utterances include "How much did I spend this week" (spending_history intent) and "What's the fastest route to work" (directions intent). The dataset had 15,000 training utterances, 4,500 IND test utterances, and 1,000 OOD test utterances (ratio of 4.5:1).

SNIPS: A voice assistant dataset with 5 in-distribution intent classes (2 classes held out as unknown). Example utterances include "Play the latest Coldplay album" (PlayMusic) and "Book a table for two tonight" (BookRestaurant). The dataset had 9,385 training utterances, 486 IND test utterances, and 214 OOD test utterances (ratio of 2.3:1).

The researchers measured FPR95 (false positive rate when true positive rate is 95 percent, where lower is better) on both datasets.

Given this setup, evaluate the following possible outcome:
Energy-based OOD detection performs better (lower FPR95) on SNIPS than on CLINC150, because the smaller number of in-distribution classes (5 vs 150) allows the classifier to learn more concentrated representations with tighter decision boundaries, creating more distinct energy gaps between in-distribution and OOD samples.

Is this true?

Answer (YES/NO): NO